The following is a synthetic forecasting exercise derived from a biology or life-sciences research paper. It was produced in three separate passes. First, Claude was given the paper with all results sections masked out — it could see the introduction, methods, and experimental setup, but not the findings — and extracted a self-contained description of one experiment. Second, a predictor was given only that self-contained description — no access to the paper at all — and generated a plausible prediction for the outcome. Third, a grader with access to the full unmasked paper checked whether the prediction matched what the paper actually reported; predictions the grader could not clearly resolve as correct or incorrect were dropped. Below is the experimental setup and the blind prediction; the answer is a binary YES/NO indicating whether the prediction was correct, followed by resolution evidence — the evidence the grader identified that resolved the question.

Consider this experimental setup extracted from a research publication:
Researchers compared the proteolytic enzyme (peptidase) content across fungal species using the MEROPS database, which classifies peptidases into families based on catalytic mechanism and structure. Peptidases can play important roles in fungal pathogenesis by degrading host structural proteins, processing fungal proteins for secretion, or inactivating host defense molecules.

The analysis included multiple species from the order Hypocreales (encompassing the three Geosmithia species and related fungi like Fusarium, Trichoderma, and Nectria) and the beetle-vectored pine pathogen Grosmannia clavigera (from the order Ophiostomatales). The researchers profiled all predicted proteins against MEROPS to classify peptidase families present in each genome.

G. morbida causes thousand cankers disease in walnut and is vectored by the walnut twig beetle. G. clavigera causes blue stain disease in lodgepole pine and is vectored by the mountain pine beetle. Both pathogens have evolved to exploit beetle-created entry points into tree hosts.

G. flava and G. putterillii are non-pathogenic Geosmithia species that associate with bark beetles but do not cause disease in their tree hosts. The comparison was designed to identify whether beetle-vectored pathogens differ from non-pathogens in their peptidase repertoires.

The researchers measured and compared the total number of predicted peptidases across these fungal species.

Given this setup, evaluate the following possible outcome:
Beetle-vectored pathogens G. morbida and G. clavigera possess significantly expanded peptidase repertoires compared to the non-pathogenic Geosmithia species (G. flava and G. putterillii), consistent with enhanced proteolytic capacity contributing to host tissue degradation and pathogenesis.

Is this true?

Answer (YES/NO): NO